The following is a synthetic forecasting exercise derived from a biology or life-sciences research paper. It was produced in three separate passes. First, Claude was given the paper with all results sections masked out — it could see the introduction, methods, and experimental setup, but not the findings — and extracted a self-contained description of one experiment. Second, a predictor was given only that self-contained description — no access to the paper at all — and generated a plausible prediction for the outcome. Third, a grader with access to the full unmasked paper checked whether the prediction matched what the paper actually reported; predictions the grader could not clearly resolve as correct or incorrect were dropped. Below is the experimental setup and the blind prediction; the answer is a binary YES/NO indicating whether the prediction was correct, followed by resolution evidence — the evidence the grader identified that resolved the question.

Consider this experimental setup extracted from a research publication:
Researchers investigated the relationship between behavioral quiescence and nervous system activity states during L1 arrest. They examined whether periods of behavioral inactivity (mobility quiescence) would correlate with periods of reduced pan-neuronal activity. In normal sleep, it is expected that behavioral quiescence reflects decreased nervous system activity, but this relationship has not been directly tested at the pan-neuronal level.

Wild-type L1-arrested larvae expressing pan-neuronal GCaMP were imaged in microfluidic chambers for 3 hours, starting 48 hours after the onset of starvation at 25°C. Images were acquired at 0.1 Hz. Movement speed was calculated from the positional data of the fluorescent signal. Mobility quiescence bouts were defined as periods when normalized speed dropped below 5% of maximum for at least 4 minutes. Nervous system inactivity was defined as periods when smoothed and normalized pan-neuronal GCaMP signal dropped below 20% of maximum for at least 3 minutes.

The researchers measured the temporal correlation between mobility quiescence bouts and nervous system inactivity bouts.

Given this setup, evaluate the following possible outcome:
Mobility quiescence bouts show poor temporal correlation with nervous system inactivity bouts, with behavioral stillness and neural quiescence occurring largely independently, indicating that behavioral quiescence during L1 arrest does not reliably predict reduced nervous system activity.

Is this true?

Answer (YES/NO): NO